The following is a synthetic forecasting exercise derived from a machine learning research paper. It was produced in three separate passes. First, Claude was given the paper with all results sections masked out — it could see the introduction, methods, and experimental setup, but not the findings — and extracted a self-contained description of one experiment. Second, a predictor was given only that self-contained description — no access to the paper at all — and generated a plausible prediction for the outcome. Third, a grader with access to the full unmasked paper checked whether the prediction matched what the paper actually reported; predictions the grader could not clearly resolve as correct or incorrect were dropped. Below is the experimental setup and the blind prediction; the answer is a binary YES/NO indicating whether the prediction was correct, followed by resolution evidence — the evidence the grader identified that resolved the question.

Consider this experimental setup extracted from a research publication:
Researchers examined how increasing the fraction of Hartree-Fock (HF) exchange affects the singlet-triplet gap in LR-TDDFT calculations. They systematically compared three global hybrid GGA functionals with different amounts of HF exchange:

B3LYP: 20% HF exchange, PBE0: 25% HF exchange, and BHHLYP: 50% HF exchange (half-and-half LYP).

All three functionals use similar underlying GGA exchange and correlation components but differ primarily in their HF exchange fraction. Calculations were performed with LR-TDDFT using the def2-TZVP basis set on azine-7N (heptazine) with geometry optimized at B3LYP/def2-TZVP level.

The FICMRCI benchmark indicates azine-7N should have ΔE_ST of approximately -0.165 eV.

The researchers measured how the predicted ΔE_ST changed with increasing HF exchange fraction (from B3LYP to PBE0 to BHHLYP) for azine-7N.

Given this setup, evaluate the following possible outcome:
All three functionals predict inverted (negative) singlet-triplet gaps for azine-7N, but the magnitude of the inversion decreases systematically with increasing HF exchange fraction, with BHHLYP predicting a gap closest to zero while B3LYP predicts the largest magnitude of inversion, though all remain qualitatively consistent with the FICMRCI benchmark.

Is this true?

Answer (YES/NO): NO